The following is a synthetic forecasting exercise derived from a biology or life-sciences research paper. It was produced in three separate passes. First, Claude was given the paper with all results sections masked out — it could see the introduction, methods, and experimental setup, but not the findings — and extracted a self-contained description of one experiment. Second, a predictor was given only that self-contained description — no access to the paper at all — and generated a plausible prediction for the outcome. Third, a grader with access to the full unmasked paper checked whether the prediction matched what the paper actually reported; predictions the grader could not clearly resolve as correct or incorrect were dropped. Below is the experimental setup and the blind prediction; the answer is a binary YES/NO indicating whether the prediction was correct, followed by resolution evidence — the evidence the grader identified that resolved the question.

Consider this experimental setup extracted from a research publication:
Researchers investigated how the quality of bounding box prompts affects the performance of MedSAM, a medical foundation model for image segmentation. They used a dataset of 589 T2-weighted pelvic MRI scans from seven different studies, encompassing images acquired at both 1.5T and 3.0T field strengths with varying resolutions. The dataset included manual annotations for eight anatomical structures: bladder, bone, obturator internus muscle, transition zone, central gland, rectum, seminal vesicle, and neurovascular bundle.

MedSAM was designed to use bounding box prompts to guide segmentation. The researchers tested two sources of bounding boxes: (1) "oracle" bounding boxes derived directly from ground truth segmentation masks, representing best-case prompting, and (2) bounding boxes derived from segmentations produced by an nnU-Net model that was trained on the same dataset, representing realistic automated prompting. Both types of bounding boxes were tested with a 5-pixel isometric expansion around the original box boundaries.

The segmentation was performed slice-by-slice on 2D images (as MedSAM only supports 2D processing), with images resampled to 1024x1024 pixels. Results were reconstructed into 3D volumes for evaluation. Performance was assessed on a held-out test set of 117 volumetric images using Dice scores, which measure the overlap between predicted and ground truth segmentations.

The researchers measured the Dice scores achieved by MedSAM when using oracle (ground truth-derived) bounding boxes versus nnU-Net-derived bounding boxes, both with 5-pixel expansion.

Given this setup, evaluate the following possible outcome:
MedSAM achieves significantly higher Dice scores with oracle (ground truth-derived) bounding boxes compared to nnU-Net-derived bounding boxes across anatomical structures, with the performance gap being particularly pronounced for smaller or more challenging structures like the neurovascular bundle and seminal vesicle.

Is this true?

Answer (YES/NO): NO